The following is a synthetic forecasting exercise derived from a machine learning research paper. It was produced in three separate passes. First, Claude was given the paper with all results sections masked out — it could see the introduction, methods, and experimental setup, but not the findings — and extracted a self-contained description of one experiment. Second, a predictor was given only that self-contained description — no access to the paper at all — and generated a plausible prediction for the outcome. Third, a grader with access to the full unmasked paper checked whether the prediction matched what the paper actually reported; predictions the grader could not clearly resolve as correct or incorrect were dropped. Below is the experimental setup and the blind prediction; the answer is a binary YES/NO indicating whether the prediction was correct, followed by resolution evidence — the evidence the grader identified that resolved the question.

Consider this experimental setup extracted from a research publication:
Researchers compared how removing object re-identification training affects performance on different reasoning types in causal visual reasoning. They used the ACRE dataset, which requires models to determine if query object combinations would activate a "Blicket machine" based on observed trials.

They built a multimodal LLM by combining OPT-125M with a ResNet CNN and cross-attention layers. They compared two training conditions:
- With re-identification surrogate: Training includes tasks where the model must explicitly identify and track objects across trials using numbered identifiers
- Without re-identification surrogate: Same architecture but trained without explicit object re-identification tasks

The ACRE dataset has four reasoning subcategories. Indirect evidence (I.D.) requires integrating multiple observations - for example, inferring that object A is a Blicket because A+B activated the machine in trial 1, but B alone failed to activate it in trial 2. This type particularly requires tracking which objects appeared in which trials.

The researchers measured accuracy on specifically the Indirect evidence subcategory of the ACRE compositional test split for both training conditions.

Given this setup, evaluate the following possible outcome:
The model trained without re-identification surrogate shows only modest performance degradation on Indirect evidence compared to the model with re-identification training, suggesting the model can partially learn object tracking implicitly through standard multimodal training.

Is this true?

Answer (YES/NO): NO